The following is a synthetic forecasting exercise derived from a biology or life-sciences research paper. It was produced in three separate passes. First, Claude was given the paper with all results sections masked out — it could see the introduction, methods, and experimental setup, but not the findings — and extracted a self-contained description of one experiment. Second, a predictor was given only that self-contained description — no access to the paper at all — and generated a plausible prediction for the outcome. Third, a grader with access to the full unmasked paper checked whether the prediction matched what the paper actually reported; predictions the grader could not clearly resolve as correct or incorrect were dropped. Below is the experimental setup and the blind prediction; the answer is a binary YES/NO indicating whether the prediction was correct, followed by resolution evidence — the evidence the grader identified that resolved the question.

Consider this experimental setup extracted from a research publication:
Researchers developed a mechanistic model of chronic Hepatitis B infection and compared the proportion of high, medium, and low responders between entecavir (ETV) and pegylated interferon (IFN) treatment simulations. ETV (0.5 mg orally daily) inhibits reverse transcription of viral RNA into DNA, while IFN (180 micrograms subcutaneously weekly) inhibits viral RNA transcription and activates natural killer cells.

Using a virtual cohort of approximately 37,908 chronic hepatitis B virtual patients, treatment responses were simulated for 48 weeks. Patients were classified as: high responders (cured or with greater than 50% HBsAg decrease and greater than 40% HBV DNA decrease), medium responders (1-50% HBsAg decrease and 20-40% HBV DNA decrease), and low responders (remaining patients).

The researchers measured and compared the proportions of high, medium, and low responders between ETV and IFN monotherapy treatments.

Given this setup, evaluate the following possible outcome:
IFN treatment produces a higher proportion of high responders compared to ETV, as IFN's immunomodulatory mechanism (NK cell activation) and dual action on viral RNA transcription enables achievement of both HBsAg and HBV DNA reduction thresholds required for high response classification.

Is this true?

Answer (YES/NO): YES